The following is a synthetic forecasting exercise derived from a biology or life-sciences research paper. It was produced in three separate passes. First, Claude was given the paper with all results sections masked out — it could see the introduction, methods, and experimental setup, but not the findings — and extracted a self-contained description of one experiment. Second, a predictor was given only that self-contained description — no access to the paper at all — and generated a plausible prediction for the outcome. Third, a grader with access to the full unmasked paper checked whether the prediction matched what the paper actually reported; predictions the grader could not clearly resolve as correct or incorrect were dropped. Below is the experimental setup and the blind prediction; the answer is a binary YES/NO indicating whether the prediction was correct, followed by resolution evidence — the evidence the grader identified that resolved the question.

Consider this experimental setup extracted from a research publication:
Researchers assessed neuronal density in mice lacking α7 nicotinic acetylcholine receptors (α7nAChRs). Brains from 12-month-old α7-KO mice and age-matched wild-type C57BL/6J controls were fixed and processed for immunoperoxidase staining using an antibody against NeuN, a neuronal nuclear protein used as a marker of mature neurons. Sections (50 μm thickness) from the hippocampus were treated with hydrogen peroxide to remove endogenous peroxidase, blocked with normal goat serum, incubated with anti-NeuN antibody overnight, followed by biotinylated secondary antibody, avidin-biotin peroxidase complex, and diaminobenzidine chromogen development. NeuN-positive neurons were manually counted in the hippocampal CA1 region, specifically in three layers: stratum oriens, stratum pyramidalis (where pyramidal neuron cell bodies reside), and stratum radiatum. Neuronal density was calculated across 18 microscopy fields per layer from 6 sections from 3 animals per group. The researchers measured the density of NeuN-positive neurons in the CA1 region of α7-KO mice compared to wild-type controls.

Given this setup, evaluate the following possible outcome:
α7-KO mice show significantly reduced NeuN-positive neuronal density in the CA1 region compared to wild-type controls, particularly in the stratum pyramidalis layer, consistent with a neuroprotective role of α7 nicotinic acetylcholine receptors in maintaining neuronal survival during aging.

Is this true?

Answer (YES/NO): YES